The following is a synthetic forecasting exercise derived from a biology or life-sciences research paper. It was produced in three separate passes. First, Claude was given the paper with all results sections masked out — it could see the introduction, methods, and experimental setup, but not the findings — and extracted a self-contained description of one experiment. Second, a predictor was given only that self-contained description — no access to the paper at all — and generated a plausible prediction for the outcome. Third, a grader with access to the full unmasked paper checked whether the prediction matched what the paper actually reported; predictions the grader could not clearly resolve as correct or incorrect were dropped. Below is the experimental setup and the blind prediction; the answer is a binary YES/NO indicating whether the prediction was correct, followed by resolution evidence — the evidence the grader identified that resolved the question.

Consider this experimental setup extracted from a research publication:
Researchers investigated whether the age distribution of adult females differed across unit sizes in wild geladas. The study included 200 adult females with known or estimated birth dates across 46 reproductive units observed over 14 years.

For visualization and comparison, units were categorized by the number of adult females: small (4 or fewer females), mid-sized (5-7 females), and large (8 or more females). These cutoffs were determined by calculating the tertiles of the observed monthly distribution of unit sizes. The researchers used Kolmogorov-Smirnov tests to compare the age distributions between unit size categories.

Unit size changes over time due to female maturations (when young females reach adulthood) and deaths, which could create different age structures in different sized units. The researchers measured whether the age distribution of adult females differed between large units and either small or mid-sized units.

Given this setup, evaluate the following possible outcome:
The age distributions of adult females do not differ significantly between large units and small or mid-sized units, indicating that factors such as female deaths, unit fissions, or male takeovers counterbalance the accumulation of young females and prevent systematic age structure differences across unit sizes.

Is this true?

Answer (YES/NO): NO